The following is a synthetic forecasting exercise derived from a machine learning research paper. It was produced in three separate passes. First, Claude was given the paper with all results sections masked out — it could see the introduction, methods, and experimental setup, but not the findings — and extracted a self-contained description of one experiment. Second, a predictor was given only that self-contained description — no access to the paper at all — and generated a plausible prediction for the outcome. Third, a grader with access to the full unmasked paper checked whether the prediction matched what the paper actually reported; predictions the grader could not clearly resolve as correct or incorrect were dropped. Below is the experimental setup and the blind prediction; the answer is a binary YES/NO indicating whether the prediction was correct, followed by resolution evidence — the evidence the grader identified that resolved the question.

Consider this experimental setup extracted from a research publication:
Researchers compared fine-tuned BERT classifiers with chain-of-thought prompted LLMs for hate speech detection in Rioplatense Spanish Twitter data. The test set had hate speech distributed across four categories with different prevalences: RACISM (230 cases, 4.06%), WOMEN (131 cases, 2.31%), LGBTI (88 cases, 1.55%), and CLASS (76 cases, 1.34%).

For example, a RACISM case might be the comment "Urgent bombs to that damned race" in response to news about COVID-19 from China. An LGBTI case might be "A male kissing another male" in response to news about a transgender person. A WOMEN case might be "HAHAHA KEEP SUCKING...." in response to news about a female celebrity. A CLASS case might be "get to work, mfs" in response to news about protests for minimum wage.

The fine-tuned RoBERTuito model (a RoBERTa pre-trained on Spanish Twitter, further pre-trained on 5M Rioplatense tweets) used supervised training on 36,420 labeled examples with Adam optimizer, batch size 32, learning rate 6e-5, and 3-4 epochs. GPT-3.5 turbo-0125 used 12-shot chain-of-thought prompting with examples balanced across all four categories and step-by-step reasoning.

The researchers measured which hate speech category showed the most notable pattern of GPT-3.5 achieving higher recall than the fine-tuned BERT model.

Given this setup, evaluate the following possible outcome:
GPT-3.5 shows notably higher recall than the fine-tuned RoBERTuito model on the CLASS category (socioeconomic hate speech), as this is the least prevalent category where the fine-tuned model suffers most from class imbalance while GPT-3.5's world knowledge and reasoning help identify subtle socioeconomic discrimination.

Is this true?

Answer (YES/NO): NO